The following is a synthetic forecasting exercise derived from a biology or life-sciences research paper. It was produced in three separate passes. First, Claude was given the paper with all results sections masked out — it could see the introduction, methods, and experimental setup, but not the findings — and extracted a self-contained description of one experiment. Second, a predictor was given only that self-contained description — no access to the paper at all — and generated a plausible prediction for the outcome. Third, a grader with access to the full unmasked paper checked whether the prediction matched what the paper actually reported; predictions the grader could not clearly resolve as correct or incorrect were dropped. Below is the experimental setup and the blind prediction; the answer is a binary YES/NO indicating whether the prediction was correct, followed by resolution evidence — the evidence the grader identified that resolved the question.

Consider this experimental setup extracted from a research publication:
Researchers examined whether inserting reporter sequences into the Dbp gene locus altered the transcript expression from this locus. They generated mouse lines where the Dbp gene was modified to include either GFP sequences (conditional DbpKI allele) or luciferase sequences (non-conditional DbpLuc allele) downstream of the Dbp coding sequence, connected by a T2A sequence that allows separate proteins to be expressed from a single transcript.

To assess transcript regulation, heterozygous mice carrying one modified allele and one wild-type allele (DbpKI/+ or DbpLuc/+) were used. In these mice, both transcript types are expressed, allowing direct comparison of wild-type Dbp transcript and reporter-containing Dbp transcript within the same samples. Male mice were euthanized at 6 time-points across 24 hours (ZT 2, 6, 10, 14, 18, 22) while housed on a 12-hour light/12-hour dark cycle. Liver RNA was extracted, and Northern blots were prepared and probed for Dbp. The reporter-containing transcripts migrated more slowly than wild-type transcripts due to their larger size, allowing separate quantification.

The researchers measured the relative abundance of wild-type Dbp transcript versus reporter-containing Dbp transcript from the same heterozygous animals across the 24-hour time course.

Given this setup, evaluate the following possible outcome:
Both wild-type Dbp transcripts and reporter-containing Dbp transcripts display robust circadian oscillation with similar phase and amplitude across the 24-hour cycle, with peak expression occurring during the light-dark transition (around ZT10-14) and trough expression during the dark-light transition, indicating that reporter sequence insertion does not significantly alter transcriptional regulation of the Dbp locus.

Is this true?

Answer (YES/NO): YES